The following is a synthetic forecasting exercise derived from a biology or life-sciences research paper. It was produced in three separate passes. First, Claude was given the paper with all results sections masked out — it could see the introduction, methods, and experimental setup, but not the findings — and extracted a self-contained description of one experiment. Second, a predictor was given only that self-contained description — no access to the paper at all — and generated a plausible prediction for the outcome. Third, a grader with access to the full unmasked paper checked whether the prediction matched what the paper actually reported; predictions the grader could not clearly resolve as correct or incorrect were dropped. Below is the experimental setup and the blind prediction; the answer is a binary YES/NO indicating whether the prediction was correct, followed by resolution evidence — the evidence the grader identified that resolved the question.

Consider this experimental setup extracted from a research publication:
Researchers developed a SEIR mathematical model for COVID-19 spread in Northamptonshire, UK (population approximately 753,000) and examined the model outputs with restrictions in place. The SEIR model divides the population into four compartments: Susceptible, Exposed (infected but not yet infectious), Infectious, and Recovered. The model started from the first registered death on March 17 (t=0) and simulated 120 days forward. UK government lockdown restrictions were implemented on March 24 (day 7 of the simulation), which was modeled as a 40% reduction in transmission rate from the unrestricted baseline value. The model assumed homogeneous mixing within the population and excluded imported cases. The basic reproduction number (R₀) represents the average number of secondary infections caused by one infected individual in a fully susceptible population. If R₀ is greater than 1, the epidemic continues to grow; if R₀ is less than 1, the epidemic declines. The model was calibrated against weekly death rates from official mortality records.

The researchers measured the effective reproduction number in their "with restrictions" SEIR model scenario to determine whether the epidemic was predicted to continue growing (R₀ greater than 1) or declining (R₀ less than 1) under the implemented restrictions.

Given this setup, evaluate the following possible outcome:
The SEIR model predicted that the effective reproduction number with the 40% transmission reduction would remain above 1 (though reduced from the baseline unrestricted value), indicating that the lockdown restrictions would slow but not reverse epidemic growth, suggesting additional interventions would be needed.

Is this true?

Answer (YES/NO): YES